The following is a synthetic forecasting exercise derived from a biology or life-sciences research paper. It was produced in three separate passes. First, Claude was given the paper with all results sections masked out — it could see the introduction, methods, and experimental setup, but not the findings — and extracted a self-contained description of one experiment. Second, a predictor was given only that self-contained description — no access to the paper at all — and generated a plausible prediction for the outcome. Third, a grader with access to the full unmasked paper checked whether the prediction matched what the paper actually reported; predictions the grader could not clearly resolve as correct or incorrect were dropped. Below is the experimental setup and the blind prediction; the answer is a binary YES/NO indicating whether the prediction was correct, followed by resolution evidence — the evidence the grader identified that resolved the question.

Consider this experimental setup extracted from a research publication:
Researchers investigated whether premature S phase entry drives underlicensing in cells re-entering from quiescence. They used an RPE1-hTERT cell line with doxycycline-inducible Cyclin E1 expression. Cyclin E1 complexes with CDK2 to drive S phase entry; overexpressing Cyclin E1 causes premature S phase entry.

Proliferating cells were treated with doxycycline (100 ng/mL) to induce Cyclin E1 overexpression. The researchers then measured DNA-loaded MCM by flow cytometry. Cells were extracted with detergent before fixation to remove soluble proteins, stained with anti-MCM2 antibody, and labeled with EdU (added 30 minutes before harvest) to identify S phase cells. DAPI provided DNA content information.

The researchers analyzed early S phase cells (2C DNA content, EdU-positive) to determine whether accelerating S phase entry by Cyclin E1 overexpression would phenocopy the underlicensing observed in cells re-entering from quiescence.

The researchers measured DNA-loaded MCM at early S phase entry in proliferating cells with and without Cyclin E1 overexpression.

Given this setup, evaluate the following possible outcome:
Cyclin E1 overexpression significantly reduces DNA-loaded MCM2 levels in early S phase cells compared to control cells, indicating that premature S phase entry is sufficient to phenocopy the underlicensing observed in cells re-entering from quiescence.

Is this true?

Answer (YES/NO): YES